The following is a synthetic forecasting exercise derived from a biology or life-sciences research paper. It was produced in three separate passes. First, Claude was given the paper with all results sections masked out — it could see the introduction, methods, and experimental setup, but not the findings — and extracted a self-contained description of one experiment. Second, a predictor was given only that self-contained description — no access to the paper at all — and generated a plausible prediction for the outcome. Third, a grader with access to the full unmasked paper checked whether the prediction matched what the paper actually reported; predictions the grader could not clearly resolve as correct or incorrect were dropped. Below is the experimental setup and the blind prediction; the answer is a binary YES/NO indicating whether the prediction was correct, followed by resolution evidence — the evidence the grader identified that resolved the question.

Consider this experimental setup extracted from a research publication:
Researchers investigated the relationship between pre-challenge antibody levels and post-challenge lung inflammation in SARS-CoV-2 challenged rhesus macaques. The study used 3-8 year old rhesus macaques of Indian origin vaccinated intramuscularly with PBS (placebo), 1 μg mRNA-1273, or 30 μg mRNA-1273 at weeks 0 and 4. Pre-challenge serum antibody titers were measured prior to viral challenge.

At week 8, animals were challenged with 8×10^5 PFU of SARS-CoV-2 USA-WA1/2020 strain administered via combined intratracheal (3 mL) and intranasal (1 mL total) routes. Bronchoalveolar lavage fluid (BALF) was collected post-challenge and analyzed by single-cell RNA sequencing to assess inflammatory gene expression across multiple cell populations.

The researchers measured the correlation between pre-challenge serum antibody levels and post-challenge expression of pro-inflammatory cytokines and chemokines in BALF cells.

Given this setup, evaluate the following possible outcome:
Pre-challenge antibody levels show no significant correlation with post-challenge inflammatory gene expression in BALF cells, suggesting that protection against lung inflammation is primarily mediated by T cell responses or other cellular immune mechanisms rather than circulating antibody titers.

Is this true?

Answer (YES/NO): NO